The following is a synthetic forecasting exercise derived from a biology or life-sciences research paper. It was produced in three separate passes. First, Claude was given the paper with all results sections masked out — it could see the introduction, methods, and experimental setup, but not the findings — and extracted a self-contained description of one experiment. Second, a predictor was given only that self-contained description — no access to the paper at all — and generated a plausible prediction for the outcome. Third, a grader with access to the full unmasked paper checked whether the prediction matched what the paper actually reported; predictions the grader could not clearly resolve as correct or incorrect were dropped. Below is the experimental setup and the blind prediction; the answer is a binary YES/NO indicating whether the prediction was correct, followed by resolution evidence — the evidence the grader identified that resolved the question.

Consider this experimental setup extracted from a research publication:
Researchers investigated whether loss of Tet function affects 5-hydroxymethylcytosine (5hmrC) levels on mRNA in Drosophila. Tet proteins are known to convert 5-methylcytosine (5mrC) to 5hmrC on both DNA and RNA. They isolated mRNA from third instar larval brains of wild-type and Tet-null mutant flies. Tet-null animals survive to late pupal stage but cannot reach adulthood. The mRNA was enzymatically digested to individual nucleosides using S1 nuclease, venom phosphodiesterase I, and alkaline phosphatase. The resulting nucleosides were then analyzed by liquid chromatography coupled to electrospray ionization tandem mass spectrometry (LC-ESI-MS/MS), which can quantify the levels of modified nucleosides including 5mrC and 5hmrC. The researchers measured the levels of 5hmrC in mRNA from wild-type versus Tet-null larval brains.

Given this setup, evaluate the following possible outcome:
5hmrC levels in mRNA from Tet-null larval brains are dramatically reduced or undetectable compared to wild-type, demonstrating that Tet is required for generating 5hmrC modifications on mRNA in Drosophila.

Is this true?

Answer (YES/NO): NO